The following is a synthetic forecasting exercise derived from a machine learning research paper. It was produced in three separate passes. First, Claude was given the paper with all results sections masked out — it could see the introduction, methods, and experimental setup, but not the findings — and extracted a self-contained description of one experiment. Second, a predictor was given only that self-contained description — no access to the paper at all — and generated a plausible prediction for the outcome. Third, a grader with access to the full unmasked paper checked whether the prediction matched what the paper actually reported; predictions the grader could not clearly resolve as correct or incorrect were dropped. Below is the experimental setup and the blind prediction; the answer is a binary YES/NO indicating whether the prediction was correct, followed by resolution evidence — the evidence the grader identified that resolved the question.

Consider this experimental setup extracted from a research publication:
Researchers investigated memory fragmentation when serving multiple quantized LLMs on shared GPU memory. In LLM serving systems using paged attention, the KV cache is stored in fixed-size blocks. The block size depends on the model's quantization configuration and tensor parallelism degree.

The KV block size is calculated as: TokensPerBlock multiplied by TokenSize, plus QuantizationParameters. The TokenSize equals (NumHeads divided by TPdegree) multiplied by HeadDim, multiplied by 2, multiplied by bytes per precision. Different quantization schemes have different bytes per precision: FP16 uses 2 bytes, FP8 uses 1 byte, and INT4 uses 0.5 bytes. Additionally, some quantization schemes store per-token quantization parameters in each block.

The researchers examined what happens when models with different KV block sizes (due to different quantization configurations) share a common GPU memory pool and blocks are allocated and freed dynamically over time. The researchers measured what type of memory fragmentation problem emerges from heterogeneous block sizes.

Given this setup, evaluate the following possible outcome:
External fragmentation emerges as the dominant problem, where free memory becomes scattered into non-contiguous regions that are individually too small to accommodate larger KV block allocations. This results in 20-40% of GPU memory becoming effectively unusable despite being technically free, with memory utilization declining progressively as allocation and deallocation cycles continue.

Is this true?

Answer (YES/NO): NO